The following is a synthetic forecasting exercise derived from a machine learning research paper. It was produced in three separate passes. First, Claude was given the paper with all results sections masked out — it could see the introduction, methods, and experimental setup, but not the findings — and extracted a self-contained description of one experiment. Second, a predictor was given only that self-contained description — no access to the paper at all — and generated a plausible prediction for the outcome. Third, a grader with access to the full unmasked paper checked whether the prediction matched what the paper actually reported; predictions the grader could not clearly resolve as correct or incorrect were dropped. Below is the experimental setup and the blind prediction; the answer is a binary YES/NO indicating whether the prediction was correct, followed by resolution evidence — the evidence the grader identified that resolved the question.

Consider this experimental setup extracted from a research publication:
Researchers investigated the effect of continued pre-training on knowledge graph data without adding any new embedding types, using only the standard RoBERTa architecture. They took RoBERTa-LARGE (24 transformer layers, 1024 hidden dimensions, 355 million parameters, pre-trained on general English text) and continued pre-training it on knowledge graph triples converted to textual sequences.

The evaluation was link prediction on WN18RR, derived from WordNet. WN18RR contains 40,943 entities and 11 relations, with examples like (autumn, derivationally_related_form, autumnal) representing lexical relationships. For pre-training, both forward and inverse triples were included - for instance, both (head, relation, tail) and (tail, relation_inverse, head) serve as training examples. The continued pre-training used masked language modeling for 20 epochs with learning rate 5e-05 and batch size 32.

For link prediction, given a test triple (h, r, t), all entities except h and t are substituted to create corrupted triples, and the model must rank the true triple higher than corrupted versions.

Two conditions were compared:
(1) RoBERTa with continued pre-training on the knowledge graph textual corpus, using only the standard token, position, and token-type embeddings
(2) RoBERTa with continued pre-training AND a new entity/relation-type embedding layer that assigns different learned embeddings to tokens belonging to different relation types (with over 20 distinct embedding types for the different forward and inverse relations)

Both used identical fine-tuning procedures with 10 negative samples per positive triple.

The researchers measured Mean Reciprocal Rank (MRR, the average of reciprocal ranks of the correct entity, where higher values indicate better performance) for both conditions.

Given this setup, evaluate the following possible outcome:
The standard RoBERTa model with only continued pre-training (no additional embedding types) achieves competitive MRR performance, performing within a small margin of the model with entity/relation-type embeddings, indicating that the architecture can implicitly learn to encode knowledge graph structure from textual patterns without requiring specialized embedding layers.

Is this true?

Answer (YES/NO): YES